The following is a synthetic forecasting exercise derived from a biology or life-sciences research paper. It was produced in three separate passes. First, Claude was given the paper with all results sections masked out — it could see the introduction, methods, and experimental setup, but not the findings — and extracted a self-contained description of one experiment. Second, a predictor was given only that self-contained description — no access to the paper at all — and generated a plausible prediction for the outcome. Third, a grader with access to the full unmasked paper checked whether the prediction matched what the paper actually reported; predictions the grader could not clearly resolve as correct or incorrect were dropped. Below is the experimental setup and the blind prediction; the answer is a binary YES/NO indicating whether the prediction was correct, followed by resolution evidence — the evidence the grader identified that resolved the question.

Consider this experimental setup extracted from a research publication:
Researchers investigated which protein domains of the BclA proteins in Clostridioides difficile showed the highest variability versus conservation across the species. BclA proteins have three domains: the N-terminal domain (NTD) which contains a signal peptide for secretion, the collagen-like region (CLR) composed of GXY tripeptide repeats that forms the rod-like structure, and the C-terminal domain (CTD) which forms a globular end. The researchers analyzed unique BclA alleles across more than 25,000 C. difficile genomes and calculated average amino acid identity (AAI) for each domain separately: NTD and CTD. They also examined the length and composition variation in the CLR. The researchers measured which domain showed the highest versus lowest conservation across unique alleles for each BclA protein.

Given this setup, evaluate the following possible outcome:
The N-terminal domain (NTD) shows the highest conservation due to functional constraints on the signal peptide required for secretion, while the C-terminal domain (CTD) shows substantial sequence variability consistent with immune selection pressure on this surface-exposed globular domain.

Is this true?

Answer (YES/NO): NO